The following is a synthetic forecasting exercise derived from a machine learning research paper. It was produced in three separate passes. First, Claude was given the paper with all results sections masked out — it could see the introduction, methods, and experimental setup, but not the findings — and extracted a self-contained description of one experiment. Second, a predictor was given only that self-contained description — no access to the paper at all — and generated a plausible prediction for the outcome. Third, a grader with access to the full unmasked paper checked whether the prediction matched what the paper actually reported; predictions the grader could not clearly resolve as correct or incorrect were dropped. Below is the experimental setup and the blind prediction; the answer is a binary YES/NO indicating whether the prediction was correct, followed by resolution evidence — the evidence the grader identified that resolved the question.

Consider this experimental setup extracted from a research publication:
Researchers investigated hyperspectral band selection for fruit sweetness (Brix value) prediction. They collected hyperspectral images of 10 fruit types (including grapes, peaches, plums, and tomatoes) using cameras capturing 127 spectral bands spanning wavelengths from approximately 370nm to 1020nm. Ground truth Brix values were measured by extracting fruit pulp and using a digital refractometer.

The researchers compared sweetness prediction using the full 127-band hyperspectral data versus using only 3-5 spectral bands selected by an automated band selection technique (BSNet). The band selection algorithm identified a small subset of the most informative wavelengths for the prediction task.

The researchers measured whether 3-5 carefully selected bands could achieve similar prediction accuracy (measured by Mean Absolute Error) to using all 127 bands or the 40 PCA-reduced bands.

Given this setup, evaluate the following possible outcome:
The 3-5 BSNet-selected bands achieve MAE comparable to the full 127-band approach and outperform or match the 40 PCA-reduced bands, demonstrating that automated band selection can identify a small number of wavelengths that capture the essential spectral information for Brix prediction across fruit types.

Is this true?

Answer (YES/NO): NO